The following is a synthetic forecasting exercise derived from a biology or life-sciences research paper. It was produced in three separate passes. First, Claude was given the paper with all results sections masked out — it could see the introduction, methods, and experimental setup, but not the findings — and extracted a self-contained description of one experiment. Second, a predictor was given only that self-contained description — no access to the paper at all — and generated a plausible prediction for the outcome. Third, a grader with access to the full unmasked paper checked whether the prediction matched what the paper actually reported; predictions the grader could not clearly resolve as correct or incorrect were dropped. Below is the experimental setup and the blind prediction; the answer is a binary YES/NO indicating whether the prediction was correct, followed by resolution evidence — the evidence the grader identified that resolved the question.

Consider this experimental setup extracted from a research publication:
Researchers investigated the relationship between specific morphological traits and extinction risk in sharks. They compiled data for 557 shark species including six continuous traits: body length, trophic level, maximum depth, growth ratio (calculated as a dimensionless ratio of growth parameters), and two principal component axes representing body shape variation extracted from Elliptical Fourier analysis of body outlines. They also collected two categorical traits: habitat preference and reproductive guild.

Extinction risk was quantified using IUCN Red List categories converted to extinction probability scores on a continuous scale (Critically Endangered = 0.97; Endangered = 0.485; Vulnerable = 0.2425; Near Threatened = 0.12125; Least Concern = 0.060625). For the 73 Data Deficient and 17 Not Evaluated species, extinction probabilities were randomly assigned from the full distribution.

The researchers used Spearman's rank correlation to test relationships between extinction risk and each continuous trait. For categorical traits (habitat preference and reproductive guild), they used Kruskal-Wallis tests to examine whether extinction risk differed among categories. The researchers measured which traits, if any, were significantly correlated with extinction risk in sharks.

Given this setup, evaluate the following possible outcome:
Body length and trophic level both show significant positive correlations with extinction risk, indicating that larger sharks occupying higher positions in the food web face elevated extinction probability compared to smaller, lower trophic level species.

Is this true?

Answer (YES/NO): NO